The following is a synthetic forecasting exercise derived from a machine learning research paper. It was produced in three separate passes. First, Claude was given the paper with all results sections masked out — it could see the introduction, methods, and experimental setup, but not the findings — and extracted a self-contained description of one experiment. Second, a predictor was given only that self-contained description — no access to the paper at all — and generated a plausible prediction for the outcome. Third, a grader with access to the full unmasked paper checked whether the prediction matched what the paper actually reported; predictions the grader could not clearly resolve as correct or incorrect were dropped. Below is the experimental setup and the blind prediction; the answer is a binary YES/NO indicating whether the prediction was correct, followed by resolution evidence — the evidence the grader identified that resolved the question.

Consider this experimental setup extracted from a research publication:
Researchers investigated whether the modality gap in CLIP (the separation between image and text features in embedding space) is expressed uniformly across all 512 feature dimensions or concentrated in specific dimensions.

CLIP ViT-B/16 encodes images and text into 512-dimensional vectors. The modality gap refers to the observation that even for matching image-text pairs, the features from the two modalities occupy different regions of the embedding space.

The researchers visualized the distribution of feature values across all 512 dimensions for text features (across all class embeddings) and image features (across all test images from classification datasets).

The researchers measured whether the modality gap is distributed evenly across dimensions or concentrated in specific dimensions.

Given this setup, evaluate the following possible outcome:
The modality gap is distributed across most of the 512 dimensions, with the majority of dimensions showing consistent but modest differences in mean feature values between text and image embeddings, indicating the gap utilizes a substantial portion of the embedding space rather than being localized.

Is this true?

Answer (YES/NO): NO